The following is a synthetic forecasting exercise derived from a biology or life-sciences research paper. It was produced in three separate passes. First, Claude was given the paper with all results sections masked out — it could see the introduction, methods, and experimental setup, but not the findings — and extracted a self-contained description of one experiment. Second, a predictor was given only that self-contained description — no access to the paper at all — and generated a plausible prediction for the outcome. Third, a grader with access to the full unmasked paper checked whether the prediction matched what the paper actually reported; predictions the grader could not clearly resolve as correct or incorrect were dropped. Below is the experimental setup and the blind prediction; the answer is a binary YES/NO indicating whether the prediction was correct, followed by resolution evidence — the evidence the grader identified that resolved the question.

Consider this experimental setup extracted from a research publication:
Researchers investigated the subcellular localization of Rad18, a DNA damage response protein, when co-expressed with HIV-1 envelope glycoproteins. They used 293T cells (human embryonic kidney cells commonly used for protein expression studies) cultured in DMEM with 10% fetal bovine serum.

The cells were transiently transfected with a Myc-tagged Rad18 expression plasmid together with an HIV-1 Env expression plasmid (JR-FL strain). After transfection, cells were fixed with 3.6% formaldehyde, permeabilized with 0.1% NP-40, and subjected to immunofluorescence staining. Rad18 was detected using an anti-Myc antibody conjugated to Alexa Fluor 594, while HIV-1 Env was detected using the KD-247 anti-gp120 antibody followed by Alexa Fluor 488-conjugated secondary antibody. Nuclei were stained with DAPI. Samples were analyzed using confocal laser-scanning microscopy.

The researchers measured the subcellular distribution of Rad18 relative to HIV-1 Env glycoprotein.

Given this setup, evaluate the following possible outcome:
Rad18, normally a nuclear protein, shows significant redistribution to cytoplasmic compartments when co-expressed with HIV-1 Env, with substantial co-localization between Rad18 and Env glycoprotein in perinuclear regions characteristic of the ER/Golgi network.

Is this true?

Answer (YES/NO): NO